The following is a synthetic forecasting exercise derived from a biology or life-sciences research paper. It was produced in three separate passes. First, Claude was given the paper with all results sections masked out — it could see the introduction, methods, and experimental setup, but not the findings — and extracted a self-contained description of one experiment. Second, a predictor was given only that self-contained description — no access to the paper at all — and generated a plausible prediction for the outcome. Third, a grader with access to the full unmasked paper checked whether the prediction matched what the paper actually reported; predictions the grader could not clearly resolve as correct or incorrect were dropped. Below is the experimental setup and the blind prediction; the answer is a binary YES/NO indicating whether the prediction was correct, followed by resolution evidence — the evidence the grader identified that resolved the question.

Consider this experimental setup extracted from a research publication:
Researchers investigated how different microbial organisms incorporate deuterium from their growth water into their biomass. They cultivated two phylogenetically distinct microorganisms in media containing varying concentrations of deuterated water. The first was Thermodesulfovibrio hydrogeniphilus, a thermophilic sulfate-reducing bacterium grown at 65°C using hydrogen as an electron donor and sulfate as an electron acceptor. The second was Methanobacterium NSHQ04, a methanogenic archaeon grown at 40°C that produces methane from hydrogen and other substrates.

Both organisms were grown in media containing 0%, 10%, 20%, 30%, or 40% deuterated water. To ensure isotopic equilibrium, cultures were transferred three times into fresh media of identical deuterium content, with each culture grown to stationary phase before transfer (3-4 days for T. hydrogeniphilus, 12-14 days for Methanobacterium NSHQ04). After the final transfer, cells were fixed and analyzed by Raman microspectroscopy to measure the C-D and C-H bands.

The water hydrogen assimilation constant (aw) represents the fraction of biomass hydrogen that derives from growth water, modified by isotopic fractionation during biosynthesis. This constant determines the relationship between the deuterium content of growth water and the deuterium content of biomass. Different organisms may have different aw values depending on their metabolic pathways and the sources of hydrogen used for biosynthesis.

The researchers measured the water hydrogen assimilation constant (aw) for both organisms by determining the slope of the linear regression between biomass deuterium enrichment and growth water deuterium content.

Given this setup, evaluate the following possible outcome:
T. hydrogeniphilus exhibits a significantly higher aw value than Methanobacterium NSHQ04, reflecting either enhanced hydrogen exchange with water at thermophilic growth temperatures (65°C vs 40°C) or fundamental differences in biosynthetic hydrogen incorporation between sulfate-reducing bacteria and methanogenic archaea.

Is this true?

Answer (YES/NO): NO